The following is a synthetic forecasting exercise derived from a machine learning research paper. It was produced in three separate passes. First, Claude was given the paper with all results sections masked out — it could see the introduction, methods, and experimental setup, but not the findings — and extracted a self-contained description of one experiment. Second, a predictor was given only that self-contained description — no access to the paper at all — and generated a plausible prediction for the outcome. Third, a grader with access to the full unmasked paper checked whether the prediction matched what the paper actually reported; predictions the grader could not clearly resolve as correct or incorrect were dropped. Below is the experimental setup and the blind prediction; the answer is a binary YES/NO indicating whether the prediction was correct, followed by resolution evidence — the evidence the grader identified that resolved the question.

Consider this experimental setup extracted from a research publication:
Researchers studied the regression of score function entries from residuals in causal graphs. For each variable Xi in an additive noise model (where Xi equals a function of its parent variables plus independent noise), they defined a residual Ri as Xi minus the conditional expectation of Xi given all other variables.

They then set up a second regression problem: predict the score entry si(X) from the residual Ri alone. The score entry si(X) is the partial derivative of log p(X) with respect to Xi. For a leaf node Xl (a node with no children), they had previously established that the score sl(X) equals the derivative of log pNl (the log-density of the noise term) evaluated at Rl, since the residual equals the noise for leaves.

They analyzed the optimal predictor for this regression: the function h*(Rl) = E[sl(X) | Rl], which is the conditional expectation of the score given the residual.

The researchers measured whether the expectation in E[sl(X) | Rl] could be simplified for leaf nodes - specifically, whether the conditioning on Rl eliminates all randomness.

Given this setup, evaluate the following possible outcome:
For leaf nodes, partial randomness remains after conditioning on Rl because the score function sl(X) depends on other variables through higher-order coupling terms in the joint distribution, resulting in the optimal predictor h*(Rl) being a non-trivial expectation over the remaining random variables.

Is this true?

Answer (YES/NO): NO